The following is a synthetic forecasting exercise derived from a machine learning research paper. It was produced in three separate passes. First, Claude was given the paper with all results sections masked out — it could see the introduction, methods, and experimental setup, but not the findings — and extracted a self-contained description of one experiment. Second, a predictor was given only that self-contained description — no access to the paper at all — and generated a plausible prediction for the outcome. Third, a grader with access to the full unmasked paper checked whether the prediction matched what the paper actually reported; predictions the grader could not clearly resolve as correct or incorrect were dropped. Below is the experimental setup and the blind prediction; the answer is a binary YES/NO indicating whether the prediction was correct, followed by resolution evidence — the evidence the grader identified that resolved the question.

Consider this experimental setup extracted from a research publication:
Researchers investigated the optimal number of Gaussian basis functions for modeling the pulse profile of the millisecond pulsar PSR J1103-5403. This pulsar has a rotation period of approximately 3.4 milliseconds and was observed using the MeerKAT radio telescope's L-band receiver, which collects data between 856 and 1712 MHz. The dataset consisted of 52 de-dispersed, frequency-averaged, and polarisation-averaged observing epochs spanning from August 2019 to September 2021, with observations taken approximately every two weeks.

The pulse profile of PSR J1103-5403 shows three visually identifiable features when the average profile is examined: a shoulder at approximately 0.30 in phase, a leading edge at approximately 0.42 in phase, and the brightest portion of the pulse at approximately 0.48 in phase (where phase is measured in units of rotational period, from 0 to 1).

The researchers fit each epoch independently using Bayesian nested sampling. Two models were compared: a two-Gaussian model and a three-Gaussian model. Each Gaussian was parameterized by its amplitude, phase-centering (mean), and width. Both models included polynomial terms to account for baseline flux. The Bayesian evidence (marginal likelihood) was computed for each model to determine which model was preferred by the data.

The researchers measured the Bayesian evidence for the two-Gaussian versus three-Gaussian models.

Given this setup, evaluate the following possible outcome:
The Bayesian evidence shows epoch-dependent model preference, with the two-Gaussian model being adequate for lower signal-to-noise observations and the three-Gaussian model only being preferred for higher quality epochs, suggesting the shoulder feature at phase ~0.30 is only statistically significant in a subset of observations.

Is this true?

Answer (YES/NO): NO